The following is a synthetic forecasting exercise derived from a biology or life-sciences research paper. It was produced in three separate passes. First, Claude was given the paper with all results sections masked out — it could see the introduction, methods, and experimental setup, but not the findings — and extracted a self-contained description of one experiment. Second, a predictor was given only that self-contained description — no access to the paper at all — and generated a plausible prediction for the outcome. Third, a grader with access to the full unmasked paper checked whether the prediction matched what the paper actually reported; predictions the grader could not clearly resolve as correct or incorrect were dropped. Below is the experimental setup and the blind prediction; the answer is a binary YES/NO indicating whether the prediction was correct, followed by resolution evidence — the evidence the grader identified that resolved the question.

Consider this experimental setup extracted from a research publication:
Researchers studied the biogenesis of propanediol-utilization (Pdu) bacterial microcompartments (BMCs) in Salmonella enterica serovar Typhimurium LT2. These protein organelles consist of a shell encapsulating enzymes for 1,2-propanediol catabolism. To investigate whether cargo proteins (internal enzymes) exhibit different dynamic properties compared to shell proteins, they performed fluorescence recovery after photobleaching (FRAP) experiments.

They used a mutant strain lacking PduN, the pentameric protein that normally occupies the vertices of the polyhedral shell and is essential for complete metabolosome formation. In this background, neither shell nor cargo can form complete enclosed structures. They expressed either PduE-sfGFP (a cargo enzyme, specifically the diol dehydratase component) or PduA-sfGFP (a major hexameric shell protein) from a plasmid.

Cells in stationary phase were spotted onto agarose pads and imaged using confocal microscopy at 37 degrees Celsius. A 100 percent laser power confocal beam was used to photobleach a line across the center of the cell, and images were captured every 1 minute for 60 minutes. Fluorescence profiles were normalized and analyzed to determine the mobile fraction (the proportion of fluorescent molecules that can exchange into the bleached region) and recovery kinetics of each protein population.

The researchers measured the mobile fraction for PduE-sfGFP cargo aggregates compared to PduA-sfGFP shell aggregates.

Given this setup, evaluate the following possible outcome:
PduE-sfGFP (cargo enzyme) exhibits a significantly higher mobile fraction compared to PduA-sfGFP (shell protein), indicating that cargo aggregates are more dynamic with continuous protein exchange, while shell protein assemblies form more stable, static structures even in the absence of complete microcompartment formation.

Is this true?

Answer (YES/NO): YES